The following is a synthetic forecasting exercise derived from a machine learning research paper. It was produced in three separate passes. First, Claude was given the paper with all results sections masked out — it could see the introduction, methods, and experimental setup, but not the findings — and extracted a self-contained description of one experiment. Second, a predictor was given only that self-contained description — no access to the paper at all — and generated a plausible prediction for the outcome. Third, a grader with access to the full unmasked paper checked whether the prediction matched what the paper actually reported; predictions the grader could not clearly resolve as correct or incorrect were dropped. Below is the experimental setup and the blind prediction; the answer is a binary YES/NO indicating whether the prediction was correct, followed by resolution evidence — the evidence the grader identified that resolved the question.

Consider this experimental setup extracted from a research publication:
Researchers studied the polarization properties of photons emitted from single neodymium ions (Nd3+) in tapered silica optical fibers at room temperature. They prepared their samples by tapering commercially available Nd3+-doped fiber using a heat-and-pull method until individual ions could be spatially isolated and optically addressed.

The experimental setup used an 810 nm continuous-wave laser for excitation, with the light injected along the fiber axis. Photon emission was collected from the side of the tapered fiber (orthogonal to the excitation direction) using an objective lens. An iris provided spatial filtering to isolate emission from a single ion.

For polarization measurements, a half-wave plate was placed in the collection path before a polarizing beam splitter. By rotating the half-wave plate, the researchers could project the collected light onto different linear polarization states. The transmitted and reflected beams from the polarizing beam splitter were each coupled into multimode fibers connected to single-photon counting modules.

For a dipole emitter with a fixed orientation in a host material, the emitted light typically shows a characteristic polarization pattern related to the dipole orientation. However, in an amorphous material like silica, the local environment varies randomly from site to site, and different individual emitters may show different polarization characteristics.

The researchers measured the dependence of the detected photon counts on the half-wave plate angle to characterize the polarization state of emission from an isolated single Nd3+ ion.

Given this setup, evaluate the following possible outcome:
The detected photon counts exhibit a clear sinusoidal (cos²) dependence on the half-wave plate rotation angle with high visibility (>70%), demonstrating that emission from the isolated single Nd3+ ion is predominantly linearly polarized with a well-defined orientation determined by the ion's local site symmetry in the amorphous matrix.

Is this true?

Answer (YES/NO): NO